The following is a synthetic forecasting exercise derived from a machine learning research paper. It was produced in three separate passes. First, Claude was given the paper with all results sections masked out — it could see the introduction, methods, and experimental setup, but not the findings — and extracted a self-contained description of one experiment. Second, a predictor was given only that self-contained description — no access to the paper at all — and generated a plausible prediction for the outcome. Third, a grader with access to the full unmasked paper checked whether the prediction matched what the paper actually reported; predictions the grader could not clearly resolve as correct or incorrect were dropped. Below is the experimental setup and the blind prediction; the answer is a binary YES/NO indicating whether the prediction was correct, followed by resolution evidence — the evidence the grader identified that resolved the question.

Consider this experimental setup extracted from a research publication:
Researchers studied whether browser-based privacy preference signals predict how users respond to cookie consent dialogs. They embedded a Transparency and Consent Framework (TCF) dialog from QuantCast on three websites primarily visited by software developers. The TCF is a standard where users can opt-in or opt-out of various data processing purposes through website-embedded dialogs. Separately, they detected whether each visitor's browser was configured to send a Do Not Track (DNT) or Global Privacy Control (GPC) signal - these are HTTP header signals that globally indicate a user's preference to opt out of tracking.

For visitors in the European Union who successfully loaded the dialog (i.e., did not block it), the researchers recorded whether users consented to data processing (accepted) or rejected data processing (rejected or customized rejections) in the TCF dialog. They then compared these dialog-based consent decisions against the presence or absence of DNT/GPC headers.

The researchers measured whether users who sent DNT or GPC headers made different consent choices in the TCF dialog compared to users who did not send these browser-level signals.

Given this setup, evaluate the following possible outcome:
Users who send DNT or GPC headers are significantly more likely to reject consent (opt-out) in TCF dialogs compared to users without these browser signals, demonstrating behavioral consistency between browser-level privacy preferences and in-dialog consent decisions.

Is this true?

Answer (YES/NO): YES